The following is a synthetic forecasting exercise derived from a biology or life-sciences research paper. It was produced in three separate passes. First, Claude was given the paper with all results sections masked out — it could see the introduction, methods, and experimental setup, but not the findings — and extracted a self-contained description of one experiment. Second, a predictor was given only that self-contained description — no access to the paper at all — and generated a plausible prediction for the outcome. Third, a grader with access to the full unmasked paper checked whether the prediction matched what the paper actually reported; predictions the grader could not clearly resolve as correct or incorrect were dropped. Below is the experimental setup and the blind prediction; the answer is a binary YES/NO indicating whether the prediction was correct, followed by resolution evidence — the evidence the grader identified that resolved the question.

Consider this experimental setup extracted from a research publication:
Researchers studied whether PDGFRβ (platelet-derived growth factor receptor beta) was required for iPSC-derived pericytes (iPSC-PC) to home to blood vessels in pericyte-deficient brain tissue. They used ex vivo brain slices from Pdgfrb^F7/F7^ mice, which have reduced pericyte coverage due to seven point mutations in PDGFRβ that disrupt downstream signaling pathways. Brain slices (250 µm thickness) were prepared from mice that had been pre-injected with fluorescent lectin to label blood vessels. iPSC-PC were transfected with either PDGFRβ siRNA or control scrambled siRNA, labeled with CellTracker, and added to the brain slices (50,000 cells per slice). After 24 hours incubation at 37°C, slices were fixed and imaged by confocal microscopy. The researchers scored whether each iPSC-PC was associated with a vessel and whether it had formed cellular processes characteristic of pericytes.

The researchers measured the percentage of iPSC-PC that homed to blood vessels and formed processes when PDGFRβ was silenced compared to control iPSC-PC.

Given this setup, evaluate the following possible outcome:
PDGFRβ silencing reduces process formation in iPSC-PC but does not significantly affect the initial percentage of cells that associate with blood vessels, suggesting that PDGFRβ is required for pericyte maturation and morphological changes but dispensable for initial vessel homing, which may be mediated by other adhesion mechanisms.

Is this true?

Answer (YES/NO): NO